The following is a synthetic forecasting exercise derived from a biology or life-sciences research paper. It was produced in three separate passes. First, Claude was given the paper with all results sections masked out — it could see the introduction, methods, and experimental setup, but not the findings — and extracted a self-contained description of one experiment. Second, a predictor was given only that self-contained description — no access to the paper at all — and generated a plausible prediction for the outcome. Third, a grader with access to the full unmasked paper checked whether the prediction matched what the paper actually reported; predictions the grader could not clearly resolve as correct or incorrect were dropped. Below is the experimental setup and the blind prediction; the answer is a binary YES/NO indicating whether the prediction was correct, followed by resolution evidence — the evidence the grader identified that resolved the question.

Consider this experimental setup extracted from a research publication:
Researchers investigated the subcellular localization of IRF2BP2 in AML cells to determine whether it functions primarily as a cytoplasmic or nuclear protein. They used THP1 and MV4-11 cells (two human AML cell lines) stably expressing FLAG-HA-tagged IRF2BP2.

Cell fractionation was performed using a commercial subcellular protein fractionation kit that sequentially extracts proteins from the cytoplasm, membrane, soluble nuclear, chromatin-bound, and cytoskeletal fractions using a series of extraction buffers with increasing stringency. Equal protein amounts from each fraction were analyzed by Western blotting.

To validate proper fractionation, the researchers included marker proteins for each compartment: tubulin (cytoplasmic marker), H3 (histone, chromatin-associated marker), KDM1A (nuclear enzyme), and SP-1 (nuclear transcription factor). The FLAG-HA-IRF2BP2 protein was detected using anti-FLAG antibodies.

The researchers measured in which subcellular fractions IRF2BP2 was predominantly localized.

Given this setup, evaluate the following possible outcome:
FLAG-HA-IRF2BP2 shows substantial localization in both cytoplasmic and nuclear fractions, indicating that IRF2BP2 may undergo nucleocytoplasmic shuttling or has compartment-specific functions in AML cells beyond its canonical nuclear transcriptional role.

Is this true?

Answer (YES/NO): NO